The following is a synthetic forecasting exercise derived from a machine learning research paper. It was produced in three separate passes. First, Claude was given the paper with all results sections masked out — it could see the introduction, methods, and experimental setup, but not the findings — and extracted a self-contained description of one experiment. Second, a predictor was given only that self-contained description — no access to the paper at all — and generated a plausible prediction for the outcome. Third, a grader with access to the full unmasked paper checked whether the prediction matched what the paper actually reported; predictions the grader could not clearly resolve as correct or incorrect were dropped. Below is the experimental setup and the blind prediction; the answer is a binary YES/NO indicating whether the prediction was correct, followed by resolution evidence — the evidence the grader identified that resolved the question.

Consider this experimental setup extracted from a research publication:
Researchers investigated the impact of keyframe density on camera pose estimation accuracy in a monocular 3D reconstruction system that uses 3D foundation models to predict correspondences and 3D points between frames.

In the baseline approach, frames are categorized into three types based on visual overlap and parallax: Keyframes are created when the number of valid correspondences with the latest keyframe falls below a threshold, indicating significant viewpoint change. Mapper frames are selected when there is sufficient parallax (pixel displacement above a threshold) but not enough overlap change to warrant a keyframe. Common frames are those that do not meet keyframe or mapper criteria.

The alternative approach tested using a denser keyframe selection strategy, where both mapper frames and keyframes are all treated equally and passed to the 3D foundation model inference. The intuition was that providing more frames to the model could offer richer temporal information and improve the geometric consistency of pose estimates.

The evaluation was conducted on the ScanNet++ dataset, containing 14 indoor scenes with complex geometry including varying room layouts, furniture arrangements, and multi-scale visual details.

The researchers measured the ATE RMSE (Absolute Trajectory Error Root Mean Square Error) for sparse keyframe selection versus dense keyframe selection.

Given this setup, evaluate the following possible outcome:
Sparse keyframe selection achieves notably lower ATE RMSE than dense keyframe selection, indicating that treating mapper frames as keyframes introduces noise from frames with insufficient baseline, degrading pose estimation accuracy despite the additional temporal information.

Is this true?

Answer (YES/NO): YES